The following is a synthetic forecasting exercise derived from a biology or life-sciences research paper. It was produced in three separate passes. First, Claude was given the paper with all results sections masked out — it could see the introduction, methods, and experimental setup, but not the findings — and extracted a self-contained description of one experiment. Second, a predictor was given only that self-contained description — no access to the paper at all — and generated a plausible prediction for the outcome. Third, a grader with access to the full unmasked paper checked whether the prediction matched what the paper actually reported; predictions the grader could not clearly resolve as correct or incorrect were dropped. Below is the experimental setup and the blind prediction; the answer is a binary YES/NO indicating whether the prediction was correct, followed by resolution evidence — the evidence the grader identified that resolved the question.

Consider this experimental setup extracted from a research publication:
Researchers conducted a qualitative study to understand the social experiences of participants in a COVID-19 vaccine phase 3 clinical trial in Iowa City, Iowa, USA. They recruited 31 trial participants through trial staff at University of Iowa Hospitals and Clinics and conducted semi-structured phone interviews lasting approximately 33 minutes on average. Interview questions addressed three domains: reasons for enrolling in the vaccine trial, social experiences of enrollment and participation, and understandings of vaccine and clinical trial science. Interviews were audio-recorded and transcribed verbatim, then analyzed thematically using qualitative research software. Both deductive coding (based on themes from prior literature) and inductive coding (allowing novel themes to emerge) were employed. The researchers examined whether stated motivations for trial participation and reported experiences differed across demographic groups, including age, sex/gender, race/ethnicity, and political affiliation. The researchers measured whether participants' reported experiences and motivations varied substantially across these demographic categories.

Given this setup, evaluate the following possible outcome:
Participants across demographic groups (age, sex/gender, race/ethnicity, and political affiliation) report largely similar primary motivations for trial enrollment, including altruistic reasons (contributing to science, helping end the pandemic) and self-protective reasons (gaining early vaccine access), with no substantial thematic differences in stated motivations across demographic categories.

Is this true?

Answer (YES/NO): YES